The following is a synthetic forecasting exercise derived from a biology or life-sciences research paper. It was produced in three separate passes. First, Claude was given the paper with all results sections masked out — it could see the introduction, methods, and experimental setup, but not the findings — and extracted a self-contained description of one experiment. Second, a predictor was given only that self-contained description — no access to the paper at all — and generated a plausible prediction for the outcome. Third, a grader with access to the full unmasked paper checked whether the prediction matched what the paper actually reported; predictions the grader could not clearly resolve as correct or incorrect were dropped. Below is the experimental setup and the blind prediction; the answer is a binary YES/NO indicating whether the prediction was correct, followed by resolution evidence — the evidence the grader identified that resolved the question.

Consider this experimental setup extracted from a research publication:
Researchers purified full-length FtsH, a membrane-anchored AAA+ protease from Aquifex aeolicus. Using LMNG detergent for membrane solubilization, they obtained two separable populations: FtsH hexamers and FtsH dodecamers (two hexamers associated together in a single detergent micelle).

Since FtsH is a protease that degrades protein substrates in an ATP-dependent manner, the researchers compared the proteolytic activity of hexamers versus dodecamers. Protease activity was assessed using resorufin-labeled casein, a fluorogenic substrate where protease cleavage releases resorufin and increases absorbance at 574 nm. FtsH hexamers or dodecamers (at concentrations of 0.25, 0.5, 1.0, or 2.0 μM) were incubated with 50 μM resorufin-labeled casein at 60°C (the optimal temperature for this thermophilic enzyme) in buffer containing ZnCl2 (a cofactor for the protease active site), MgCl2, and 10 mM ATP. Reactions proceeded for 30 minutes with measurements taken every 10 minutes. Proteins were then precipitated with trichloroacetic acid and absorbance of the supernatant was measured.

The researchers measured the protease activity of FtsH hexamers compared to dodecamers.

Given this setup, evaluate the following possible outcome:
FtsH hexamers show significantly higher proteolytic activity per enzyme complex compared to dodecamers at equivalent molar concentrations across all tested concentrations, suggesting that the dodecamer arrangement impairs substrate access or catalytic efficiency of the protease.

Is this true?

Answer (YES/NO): NO